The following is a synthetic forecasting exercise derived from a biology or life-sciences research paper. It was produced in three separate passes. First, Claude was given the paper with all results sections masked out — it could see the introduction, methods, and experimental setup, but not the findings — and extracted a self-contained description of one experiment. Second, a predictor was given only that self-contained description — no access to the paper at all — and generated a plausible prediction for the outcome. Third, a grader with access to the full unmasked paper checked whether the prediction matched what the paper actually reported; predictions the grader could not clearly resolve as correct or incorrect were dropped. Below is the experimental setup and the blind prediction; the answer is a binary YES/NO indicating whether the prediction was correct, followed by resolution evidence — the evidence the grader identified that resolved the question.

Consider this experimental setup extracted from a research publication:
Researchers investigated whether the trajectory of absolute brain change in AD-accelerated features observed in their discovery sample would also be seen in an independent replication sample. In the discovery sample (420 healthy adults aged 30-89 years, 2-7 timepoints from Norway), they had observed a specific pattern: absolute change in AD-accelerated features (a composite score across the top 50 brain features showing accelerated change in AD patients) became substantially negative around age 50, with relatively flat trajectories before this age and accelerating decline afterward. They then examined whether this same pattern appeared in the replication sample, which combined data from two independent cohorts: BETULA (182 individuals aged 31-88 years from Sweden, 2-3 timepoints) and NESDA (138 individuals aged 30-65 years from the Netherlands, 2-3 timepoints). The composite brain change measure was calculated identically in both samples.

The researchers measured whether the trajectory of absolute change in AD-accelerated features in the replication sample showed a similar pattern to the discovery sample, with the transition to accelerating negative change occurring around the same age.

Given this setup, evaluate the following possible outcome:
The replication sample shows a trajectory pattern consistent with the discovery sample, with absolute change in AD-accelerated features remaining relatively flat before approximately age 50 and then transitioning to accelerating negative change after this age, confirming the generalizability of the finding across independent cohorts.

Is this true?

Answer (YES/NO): YES